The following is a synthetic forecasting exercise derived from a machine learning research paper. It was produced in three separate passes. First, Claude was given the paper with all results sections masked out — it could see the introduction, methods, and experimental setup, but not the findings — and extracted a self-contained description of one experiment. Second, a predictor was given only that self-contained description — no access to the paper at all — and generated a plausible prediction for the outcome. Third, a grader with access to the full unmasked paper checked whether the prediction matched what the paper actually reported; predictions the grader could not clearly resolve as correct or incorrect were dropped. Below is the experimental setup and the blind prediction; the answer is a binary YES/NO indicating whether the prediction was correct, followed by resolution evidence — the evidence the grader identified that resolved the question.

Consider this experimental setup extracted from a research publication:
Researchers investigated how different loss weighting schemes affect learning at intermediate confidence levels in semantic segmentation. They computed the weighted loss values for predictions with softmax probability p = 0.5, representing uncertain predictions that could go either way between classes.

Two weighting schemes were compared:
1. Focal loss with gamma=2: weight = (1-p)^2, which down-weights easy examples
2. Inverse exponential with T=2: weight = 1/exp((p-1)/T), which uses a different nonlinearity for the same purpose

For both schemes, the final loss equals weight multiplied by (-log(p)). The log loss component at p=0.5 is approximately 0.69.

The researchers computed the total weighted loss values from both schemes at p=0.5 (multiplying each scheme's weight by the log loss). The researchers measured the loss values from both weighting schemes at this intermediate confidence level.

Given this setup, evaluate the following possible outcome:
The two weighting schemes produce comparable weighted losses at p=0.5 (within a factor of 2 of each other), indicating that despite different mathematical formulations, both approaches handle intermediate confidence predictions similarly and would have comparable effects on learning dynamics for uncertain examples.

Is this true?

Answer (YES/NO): NO